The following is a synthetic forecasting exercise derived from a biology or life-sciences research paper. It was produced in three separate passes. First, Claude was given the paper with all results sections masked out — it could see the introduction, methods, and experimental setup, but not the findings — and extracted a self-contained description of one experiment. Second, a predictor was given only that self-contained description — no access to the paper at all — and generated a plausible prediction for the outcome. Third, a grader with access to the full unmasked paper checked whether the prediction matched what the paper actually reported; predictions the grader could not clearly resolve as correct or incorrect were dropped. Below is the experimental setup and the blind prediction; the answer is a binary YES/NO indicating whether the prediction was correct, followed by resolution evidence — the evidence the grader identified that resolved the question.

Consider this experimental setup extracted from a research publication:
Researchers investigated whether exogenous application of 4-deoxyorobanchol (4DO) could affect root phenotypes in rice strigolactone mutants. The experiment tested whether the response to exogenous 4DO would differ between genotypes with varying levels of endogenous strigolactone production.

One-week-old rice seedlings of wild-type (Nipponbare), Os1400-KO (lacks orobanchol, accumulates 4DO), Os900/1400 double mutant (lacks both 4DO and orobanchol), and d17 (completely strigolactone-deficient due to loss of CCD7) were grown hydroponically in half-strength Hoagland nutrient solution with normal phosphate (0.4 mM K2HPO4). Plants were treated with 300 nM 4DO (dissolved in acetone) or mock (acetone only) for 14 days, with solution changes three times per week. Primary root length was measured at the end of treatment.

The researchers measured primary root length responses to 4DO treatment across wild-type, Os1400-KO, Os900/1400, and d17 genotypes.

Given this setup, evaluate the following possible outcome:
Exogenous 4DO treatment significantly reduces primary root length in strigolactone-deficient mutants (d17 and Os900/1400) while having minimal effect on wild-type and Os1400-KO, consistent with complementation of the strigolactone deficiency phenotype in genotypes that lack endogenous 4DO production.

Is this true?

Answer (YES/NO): NO